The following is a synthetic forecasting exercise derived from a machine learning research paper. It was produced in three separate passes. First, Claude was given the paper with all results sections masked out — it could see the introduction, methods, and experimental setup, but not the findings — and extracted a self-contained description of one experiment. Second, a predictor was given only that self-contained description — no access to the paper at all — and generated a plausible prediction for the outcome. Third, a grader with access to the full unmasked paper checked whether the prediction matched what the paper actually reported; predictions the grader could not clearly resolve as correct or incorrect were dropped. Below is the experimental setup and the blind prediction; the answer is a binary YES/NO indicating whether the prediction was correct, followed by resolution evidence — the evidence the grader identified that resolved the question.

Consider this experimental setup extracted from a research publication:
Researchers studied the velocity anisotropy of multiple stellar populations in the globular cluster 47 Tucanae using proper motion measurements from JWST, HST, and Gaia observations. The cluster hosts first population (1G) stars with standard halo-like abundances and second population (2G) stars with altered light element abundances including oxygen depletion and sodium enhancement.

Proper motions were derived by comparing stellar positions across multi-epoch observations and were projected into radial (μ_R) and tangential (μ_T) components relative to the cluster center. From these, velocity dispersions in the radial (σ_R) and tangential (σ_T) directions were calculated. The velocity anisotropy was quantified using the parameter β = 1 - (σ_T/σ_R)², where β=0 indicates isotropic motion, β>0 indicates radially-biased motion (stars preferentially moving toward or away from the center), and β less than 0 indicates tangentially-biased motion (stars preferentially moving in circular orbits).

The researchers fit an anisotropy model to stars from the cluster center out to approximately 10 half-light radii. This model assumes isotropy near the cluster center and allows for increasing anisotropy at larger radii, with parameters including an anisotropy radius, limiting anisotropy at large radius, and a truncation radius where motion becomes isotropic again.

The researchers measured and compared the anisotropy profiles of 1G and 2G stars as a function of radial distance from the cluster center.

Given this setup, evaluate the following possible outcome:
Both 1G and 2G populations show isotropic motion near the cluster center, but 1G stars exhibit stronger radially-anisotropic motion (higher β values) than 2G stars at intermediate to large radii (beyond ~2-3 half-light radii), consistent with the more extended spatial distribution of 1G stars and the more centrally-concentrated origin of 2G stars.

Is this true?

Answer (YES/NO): NO